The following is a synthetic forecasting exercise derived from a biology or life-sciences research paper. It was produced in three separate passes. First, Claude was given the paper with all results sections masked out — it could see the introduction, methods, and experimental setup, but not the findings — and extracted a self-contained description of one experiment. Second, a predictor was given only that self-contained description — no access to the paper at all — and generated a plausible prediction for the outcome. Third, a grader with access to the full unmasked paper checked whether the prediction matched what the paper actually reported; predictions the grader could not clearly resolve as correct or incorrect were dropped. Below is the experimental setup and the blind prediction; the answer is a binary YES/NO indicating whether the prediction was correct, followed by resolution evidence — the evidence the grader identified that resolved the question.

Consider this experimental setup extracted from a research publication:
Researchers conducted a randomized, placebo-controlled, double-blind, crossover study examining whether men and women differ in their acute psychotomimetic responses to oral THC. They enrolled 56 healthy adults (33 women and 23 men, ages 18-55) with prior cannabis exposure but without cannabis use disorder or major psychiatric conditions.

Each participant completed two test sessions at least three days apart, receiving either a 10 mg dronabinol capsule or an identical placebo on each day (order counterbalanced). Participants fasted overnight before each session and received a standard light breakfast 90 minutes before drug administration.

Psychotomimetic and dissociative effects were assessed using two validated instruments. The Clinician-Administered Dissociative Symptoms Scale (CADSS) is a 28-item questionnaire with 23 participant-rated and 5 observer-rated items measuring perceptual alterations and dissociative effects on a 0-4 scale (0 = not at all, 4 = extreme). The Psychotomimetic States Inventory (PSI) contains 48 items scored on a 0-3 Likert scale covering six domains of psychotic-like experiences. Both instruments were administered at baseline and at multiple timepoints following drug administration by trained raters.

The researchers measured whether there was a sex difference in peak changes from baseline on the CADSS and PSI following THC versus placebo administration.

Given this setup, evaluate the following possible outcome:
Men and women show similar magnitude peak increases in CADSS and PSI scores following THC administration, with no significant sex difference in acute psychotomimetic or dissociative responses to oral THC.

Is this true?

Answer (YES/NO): YES